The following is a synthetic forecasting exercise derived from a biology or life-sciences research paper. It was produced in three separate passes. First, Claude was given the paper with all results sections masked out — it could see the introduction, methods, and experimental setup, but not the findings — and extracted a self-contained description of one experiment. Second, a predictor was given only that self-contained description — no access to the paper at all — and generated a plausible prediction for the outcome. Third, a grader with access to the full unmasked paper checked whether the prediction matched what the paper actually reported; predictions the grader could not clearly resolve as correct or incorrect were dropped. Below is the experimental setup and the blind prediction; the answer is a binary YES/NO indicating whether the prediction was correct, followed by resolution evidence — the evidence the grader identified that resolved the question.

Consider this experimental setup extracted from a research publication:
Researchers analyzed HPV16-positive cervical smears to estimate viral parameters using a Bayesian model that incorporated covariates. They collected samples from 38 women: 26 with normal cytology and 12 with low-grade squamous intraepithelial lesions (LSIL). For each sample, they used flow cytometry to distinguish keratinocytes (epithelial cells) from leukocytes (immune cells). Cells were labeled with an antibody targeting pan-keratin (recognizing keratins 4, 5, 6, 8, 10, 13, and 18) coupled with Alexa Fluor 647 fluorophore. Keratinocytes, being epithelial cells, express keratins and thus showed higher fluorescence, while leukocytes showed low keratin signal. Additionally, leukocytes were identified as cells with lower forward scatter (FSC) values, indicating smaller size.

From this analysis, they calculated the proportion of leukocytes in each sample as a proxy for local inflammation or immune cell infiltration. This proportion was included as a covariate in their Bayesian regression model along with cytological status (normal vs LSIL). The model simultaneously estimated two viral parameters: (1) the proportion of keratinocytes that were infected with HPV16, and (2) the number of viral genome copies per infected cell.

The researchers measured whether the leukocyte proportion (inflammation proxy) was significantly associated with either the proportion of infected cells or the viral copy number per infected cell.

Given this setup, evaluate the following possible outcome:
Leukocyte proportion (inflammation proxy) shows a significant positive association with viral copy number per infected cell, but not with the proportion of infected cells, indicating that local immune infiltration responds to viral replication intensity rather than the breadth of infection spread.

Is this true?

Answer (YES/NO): NO